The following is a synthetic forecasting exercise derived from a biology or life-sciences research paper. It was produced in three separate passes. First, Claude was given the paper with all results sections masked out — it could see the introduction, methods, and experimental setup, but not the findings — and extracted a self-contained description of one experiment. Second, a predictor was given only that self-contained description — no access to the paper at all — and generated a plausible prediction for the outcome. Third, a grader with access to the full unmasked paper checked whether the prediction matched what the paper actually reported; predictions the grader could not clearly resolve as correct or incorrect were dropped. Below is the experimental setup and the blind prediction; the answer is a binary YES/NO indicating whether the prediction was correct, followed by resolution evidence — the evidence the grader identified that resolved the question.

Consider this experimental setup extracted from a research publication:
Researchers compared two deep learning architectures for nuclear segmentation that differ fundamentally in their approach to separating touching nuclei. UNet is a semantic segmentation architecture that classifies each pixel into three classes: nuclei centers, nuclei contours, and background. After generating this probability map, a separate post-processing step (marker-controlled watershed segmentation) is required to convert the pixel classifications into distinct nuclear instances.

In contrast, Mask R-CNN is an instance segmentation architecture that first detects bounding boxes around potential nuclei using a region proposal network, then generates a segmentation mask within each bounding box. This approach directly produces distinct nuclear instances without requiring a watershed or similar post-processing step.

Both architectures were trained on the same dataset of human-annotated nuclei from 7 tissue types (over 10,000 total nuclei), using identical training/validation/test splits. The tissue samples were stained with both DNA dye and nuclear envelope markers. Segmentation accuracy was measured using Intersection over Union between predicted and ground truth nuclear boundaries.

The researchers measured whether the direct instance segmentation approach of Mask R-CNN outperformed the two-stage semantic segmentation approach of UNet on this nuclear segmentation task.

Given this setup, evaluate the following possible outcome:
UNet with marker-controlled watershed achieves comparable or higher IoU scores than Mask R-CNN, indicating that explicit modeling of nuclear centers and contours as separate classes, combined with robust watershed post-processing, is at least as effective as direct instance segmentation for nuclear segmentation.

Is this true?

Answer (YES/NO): NO